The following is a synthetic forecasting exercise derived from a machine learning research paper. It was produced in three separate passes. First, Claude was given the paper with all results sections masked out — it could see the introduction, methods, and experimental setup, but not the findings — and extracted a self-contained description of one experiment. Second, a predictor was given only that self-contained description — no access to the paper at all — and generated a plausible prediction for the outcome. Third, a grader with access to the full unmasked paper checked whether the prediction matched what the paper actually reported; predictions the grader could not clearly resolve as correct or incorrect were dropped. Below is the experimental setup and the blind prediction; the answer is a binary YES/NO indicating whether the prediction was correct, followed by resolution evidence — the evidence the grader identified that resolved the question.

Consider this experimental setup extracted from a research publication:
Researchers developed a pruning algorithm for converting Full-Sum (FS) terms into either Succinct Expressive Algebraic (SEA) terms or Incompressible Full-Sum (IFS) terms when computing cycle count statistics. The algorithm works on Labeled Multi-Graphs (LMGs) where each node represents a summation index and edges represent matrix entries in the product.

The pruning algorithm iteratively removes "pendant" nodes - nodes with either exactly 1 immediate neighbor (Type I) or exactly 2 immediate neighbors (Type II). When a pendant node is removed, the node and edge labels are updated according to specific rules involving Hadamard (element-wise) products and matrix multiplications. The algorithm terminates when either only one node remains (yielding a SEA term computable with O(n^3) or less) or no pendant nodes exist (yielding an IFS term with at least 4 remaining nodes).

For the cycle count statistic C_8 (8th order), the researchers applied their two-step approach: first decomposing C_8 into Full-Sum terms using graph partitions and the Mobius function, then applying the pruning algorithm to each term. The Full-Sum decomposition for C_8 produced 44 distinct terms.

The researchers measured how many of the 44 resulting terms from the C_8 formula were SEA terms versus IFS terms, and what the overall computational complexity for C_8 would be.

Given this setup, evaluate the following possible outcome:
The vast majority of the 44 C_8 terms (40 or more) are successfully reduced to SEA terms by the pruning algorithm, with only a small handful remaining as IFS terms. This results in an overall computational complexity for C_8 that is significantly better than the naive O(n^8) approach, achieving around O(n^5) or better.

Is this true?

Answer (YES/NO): YES